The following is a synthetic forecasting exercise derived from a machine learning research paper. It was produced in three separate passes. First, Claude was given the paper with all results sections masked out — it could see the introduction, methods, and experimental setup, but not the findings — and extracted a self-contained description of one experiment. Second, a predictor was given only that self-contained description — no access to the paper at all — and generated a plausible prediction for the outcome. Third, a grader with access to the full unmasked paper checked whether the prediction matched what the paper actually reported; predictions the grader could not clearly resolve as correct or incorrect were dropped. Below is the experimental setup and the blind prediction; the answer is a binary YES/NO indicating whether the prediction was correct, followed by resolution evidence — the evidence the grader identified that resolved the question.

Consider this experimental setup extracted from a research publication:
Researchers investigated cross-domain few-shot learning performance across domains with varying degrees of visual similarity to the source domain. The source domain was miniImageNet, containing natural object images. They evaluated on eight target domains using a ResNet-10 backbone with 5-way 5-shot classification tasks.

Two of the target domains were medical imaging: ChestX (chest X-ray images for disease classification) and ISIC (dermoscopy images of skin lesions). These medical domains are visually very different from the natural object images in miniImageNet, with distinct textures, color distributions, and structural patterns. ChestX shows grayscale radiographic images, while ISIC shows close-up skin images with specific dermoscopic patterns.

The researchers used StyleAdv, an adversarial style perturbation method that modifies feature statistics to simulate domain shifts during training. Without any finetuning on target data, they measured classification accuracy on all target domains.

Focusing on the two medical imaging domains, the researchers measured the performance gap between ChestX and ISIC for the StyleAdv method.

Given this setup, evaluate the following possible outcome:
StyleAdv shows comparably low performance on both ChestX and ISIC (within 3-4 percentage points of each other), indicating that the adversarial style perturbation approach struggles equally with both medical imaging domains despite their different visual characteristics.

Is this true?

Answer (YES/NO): NO